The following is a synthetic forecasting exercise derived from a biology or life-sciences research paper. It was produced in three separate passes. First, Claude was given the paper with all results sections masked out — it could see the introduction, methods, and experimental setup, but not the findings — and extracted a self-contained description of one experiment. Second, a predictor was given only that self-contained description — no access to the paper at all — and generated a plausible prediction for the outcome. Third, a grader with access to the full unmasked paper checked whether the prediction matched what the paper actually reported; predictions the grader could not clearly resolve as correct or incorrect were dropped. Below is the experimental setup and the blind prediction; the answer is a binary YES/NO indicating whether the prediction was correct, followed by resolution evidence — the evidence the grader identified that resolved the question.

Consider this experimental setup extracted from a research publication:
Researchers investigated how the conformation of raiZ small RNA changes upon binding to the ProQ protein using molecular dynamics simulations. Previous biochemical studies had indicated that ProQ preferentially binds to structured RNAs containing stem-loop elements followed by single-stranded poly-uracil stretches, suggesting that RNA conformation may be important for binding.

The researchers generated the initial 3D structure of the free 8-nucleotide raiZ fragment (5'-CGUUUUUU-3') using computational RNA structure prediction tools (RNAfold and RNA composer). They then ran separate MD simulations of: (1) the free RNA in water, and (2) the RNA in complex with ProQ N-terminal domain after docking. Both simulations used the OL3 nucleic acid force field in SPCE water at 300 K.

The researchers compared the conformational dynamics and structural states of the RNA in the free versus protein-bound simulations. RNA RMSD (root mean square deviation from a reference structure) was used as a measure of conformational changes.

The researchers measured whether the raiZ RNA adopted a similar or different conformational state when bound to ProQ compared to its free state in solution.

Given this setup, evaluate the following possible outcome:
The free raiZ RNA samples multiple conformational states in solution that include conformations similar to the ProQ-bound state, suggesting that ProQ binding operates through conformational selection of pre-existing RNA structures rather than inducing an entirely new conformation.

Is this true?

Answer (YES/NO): NO